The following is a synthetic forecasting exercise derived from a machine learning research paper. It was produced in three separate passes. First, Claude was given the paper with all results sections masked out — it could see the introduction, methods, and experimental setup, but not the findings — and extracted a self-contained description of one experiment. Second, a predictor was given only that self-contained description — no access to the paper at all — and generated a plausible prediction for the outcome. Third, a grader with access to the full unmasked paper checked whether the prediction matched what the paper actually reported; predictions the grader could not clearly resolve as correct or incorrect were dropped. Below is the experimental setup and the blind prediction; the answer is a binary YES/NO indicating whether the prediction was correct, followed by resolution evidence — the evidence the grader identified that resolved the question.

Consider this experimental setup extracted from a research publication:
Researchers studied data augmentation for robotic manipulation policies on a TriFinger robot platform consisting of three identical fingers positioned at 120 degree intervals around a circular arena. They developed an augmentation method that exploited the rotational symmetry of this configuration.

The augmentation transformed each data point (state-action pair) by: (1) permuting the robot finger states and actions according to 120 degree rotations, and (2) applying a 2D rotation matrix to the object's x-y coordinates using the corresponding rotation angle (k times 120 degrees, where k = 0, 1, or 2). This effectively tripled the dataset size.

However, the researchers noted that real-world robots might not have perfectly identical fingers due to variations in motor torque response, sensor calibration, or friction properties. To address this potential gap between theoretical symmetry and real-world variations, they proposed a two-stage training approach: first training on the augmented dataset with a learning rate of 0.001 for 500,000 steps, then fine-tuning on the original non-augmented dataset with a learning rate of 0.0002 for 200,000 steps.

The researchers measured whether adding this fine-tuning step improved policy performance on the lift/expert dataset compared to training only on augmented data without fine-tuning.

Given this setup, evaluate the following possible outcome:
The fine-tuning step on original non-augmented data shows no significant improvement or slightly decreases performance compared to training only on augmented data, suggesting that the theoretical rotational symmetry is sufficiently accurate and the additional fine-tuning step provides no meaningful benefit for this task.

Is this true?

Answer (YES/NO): NO